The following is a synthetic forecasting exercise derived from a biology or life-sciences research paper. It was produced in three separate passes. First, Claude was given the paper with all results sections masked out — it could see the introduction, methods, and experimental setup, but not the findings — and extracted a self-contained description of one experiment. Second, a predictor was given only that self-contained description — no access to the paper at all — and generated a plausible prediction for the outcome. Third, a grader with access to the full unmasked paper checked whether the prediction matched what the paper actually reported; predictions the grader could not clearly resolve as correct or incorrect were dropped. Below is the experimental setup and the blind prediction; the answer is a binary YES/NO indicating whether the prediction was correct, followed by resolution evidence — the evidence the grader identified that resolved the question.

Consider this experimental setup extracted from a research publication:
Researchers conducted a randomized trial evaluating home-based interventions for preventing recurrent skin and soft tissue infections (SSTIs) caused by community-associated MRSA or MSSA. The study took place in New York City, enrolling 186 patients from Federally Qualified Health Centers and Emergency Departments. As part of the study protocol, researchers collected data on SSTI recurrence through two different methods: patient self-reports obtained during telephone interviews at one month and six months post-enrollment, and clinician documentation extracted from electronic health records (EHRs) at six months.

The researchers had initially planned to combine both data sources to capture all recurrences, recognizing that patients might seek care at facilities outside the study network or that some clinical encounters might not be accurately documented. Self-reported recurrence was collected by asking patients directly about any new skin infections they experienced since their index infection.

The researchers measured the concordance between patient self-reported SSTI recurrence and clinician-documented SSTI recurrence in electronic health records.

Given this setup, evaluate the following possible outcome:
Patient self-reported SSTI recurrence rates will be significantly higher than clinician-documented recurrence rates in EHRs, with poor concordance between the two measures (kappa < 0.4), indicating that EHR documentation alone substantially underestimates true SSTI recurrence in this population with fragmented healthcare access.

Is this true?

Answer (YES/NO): NO